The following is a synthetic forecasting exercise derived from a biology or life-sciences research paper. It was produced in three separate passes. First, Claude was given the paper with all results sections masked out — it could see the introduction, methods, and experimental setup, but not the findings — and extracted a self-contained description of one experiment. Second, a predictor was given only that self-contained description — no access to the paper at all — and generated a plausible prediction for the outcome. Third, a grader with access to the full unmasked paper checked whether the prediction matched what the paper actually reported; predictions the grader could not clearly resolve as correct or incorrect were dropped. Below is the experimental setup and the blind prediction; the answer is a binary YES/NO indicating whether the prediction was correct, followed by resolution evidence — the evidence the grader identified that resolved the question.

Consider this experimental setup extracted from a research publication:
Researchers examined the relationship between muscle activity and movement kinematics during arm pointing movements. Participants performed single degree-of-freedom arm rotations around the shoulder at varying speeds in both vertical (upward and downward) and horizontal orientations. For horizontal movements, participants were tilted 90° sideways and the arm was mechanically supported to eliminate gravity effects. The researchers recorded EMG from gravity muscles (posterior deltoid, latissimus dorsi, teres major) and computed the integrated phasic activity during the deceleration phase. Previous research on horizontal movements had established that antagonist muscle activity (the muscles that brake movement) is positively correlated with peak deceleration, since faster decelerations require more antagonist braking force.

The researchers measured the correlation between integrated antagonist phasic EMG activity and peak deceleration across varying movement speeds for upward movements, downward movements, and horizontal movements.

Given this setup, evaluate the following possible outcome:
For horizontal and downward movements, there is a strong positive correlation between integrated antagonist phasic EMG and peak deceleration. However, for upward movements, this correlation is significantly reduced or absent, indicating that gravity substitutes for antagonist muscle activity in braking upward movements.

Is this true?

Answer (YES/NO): NO